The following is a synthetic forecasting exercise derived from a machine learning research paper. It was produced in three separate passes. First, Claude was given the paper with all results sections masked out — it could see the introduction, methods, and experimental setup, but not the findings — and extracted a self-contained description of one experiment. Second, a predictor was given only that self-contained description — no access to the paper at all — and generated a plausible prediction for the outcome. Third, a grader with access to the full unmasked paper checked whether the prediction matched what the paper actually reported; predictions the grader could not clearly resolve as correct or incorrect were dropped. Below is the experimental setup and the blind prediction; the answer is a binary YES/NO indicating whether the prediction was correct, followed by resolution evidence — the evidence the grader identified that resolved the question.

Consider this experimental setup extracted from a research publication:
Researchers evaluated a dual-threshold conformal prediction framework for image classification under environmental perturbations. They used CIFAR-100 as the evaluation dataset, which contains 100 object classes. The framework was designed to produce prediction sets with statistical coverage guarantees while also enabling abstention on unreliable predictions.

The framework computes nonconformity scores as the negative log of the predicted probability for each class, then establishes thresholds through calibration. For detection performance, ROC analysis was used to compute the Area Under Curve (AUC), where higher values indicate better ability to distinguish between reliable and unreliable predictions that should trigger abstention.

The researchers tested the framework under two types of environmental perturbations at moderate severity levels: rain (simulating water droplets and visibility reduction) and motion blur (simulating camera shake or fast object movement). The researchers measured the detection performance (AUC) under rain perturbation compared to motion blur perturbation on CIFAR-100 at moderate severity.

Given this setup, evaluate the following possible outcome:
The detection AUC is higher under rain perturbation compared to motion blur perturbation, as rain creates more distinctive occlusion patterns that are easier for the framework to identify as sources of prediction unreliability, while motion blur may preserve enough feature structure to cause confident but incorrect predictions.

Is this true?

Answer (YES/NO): NO